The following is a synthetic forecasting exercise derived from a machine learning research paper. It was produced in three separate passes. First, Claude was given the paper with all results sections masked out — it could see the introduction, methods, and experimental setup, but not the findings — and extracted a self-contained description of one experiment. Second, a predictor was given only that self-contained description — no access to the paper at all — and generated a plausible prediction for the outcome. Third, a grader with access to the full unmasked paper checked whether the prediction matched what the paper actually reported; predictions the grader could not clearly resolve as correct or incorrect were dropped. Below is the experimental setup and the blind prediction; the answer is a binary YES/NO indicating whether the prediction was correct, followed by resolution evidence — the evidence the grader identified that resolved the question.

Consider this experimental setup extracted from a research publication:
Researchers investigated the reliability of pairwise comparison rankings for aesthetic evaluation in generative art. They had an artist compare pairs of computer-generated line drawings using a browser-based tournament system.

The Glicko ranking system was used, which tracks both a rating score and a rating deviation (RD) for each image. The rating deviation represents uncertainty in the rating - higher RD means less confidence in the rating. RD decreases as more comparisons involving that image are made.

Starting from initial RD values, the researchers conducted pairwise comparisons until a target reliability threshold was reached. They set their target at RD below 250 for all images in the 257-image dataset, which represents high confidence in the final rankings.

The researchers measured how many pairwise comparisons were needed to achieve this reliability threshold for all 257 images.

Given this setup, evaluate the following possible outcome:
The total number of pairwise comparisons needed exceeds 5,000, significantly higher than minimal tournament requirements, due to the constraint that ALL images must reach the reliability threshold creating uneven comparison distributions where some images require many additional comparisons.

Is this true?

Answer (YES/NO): NO